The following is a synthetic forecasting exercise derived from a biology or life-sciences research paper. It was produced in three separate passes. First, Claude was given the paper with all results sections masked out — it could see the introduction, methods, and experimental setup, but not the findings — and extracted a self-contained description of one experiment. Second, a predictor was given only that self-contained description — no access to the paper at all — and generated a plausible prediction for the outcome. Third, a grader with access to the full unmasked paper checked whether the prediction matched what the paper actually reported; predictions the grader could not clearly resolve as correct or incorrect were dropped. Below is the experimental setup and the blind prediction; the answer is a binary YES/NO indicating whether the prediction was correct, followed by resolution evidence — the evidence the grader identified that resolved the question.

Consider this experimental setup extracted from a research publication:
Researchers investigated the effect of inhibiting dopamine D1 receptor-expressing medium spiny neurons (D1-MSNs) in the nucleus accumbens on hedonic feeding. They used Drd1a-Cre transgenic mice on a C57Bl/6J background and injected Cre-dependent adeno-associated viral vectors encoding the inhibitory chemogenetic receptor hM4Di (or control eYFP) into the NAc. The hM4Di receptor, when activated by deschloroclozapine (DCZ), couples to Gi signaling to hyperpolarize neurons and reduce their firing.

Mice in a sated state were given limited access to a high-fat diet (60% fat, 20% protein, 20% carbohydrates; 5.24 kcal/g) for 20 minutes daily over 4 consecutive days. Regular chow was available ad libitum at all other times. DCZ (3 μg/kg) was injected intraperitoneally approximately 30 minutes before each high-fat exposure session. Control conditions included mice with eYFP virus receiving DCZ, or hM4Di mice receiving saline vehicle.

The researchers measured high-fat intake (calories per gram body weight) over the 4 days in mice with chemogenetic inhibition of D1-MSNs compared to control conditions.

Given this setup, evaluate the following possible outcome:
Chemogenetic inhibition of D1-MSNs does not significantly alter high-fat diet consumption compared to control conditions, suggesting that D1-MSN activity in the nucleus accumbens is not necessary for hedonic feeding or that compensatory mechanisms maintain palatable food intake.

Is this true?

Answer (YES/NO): NO